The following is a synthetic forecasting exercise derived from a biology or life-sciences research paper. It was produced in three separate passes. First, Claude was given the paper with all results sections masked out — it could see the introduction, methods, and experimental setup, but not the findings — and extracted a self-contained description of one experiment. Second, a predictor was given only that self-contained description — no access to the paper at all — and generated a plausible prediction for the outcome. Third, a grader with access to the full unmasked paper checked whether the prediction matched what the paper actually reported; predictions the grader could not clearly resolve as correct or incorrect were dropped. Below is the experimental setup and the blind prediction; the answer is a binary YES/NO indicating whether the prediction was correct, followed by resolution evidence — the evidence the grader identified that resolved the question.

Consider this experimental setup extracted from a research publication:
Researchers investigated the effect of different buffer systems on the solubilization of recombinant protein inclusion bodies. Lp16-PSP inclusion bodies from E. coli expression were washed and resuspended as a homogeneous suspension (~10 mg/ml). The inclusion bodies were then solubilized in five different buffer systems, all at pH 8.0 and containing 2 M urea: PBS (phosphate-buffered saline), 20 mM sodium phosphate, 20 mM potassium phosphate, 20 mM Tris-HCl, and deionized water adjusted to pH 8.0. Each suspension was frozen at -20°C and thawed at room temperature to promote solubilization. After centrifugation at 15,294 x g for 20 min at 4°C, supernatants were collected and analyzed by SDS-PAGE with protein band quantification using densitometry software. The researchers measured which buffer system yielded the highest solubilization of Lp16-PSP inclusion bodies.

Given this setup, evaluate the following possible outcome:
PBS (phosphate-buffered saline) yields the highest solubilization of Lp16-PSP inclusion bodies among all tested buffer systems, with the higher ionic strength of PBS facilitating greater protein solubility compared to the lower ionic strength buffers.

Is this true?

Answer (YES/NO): NO